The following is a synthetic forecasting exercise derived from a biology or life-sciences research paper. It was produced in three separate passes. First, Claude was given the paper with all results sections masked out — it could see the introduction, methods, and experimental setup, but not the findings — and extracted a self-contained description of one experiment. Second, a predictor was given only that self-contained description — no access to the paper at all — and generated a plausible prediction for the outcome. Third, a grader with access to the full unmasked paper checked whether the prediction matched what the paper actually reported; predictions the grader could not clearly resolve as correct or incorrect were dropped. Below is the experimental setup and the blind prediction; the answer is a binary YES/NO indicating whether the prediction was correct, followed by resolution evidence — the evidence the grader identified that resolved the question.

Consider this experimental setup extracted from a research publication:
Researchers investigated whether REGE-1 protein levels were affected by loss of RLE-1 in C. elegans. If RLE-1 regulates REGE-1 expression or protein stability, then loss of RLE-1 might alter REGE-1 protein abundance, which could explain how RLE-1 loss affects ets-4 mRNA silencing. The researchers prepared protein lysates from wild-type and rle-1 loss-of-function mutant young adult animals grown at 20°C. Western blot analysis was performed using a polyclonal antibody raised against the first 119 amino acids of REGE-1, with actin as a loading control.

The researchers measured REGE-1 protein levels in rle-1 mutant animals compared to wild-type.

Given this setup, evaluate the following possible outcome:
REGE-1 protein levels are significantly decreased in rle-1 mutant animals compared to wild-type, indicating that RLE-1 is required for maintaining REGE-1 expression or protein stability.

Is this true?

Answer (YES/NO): NO